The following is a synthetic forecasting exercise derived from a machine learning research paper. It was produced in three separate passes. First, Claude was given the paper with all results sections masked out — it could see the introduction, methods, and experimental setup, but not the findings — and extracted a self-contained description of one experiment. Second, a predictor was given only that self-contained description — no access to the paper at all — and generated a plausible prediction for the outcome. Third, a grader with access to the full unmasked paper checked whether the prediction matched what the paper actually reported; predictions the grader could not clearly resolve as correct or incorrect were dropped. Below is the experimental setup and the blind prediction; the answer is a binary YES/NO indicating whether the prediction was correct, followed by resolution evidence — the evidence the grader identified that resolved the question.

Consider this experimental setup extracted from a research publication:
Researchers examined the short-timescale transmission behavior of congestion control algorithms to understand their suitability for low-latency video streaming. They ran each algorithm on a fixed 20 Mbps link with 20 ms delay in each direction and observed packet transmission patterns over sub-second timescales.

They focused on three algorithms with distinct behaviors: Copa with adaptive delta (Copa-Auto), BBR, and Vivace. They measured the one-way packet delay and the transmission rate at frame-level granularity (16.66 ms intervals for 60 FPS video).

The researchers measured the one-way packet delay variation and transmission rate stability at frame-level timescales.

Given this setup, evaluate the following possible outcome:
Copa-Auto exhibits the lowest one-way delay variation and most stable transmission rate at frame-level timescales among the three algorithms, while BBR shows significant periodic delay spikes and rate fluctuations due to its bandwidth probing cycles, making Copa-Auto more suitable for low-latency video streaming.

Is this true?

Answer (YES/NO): NO